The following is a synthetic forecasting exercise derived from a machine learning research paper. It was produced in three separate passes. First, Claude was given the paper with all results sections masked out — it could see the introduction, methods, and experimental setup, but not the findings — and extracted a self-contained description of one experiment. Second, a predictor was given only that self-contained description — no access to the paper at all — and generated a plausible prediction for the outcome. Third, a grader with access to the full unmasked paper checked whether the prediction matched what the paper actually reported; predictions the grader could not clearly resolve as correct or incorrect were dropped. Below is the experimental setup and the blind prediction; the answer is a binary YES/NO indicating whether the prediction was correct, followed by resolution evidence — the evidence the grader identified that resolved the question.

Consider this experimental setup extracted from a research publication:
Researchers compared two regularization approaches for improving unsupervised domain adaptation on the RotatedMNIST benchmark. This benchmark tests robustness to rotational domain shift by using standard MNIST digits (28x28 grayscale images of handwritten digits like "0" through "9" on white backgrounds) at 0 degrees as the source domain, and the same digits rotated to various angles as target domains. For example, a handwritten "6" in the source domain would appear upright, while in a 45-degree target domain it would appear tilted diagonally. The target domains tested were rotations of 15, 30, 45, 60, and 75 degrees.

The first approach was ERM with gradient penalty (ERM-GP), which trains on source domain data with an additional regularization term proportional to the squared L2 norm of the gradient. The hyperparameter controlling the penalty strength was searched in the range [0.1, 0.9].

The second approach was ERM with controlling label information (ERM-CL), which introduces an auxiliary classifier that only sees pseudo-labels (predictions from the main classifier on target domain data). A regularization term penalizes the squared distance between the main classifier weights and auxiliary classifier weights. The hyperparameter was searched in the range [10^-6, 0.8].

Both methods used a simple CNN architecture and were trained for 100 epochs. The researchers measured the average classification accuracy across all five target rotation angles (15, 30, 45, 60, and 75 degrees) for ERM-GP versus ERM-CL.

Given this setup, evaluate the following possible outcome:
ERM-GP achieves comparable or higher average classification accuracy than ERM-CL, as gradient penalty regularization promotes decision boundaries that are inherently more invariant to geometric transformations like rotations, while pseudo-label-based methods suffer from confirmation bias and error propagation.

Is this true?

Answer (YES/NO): YES